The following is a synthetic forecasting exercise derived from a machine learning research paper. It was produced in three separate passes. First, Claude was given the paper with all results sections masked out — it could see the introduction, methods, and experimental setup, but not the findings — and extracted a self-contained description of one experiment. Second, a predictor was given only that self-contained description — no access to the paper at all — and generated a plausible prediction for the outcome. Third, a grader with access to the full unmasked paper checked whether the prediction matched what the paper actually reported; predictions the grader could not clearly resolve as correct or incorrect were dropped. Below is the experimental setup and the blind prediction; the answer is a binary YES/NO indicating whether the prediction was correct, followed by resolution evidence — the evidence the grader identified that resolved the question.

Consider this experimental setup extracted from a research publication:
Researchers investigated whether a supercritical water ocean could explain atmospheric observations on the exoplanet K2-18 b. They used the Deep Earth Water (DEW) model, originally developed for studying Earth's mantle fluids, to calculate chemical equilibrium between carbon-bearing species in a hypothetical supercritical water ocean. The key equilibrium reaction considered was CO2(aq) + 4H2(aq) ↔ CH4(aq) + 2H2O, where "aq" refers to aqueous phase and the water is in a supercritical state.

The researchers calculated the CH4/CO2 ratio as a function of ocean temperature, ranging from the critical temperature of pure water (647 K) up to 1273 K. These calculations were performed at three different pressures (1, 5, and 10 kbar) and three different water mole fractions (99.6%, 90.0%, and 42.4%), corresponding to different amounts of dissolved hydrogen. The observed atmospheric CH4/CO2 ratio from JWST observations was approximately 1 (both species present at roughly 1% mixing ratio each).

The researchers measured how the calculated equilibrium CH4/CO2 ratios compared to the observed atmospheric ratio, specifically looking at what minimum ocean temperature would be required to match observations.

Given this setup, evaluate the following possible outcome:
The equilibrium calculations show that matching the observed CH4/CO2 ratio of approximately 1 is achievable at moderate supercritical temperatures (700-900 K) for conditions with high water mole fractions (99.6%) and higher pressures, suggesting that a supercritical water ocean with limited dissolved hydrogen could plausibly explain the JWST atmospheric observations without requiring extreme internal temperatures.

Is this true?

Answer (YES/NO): YES